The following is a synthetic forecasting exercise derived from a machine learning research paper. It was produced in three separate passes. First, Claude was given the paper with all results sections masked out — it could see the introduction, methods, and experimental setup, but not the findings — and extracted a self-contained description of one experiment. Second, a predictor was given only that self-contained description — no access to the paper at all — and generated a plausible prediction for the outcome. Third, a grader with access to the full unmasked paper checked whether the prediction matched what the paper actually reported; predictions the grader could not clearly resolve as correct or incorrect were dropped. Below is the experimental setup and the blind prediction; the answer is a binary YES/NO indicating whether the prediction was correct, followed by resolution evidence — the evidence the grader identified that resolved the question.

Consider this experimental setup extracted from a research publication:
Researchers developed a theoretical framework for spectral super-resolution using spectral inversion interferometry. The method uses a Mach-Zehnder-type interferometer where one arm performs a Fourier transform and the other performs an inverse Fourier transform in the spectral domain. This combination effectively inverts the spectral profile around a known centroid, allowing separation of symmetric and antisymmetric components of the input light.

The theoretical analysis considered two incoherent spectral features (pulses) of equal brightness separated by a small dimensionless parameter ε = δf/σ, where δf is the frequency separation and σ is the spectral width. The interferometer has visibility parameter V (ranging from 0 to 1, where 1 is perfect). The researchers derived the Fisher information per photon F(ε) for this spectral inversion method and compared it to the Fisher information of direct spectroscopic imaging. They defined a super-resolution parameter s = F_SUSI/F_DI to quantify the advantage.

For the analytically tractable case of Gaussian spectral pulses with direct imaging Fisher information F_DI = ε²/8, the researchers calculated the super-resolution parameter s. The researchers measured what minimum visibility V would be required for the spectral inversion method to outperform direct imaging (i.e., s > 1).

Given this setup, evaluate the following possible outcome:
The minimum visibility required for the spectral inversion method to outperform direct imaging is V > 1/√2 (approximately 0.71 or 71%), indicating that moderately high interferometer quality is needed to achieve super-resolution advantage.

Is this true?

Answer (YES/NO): NO